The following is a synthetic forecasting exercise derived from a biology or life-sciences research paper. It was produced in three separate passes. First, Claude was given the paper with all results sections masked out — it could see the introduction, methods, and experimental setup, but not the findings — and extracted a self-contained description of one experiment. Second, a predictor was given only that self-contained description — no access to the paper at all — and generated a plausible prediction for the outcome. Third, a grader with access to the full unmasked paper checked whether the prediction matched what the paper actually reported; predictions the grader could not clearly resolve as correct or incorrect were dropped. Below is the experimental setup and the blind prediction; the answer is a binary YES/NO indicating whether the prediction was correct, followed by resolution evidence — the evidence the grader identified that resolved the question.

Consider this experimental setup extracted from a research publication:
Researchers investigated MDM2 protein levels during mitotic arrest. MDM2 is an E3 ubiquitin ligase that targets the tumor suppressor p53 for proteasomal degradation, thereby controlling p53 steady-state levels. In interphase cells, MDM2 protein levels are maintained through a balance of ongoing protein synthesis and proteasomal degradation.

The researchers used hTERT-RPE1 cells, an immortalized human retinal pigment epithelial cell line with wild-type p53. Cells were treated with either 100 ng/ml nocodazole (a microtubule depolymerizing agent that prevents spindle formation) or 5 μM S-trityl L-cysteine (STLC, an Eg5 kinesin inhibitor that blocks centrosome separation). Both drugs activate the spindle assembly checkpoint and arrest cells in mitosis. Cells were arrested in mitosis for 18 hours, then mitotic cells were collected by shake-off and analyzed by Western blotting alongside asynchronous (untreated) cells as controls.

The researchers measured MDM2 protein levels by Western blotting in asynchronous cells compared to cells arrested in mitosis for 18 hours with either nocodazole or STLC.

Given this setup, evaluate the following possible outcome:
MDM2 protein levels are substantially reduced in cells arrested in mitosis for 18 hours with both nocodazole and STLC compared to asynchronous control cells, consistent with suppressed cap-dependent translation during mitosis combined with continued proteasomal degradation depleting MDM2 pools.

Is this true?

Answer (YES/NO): YES